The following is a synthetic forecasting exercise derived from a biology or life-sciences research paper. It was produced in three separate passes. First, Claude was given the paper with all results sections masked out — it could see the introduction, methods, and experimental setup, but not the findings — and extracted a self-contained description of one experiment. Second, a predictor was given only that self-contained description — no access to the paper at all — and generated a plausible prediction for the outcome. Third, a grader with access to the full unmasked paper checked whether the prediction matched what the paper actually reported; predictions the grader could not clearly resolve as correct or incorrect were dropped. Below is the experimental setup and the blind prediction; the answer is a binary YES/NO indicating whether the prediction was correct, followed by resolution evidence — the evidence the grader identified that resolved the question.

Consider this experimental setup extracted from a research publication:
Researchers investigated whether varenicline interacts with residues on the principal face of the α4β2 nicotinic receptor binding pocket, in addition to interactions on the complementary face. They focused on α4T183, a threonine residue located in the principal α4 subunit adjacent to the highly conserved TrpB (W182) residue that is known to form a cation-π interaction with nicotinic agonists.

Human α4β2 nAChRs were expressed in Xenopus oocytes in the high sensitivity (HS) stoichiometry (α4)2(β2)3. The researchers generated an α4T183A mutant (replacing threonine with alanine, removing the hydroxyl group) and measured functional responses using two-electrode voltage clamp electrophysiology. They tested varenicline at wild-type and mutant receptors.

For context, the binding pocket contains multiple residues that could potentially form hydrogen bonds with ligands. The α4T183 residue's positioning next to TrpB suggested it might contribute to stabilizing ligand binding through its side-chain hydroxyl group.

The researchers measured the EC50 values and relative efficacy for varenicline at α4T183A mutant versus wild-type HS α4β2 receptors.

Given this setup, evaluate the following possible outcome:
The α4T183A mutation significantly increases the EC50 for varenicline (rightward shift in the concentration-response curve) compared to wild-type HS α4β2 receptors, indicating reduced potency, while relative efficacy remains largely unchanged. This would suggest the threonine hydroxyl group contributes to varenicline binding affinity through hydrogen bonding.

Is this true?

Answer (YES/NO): NO